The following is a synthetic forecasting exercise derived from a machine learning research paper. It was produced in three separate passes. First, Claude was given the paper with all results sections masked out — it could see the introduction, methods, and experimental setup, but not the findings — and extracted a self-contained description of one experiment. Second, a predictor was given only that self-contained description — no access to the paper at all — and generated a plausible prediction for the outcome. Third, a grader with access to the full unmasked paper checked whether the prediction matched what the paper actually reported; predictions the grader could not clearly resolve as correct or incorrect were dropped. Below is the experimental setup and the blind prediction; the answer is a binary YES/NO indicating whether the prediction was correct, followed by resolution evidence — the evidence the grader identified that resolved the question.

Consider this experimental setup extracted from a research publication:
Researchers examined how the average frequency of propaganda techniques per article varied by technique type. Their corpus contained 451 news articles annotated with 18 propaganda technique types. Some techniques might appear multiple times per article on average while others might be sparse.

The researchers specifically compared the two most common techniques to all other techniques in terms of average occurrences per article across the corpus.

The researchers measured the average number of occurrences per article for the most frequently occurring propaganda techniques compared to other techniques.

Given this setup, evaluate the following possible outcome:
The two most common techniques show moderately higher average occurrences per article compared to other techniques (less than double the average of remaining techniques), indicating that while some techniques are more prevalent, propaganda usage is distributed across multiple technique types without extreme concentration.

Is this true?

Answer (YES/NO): NO